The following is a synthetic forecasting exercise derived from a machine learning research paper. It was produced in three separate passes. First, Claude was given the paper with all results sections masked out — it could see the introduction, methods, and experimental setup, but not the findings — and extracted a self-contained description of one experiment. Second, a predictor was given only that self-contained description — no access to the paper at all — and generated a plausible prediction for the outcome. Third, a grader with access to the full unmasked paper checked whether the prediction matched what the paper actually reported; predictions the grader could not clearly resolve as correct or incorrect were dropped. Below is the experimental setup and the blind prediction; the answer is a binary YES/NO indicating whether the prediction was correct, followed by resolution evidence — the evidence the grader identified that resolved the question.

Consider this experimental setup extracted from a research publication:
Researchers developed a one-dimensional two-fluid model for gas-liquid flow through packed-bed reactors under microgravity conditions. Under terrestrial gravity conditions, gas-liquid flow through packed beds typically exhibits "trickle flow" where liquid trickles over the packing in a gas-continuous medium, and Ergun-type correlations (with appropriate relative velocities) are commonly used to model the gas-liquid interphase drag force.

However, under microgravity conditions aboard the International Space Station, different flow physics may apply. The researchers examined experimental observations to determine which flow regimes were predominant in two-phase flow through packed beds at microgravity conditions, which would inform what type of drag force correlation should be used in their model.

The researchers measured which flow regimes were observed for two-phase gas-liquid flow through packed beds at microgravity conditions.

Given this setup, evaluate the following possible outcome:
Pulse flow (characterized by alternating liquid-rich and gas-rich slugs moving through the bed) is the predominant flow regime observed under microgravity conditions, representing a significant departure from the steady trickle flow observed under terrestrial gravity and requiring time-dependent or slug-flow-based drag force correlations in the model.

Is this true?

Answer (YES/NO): NO